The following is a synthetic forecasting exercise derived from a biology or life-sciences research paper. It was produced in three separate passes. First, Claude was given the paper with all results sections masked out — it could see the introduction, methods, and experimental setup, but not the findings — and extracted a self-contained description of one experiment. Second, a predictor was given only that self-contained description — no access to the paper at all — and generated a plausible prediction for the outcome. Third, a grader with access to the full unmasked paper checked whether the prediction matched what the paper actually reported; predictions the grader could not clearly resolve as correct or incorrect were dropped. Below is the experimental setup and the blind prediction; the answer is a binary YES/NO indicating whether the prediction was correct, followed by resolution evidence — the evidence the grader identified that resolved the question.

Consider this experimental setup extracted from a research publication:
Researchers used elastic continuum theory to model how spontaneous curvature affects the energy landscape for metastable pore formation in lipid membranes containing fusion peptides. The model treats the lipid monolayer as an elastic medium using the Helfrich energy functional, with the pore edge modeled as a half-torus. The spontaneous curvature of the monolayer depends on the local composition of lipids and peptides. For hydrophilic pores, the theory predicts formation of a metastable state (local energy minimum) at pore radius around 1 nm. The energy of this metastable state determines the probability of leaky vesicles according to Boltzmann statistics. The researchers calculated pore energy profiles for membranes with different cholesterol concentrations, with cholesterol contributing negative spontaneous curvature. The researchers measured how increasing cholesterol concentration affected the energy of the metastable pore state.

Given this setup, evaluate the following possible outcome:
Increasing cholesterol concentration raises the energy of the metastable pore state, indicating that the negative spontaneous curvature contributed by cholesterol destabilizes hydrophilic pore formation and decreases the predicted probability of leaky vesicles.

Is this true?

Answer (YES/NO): YES